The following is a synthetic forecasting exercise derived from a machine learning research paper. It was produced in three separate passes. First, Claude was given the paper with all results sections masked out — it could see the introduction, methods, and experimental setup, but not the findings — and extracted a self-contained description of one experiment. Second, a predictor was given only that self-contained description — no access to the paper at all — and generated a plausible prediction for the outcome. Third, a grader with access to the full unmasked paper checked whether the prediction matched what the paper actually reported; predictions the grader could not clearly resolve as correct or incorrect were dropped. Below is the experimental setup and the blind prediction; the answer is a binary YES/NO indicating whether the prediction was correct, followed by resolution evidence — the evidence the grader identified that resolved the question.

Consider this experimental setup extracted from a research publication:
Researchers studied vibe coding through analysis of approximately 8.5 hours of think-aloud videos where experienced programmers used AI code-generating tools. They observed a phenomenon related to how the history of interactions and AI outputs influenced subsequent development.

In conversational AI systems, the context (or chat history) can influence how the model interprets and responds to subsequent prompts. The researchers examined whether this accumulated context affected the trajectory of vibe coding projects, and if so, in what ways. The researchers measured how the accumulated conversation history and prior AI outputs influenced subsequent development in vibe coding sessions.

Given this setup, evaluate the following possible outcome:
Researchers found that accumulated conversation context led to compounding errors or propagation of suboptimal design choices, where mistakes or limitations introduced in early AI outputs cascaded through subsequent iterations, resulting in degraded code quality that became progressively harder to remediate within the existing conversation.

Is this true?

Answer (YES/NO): NO